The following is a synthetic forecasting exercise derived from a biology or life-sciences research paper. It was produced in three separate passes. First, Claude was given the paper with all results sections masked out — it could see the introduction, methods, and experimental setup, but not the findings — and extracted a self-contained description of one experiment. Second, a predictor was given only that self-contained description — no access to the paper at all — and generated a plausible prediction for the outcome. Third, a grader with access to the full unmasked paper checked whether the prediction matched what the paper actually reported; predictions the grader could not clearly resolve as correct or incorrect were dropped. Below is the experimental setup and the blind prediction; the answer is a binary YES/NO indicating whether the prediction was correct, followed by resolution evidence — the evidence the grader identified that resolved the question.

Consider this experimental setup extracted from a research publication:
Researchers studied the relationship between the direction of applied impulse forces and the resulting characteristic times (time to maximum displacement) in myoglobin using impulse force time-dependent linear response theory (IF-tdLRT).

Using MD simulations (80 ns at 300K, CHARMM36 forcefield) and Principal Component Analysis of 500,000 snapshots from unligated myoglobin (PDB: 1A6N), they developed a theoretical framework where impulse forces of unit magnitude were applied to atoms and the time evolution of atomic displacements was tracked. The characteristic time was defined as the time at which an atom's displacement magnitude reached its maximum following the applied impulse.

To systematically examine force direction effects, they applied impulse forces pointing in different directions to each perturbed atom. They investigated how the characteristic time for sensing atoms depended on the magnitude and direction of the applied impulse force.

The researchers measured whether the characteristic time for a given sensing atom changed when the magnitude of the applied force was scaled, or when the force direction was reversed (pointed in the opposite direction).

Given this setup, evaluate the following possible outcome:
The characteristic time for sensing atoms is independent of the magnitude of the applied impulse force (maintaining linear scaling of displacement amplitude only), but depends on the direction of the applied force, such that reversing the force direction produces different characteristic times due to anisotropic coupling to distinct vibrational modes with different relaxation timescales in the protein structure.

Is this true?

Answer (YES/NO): NO